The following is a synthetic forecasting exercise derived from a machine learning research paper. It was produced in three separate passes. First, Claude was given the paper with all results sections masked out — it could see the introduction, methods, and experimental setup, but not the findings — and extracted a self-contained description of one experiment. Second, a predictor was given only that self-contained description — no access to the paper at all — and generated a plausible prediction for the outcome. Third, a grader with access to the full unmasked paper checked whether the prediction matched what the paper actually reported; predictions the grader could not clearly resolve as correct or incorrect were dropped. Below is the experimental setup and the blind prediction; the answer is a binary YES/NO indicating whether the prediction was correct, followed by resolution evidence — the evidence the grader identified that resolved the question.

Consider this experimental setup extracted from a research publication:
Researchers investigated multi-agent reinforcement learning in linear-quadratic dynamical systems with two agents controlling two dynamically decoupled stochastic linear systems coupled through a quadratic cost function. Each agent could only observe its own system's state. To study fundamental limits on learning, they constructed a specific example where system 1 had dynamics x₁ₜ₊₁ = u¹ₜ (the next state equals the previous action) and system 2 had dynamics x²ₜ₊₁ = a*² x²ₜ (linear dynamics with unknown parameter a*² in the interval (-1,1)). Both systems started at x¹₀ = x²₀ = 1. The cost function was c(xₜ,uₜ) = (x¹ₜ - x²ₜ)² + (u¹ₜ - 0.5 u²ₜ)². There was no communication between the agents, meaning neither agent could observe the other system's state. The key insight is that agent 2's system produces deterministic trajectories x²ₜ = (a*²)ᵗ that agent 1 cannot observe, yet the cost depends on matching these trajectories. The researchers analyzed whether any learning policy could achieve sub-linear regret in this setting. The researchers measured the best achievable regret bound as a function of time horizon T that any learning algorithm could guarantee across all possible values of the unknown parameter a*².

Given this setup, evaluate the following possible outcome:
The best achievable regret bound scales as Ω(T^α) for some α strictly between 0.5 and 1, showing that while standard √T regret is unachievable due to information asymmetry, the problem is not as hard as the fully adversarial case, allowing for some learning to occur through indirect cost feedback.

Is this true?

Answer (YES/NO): NO